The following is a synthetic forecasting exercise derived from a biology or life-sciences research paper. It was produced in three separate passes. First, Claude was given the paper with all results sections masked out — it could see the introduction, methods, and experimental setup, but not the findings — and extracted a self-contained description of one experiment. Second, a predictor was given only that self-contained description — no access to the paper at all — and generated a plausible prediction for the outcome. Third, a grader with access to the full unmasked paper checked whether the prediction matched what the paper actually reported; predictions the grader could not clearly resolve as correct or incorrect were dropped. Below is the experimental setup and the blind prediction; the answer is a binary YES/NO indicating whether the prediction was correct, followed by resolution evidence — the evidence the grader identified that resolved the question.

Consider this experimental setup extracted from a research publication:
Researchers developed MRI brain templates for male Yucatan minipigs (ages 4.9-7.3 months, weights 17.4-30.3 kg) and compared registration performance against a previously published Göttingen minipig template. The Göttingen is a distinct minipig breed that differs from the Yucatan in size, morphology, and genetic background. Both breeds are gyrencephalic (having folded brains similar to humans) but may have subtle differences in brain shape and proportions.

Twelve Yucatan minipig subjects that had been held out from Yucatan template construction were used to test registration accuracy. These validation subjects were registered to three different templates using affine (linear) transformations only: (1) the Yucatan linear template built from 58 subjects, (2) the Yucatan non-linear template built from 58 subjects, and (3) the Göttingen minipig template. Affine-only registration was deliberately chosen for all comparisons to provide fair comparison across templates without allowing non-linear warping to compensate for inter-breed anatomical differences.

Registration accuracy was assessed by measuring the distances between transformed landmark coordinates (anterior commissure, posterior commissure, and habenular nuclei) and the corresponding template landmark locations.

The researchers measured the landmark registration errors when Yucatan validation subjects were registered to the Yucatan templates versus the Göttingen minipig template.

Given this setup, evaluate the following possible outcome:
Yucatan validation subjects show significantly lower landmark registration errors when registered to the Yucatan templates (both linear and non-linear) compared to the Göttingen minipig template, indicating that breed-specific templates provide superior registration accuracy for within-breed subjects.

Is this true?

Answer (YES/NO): YES